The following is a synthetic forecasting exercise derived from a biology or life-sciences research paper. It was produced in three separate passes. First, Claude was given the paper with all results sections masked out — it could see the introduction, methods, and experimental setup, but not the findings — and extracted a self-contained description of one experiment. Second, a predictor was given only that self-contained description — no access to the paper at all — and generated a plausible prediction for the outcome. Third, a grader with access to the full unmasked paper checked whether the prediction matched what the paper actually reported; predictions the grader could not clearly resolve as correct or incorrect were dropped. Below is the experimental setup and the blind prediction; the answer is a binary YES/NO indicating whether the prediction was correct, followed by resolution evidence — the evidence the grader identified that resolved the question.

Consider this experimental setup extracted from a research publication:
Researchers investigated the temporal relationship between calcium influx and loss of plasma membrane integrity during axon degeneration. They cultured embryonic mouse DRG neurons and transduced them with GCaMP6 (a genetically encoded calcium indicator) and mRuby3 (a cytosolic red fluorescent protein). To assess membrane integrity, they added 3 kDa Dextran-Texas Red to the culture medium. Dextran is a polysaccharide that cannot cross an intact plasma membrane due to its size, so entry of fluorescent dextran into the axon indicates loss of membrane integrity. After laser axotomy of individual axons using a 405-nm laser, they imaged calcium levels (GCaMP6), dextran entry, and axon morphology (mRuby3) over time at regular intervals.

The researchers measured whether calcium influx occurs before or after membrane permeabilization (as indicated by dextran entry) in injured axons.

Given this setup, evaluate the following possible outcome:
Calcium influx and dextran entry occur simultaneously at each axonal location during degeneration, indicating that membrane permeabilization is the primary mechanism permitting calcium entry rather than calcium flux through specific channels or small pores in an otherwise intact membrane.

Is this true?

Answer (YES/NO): NO